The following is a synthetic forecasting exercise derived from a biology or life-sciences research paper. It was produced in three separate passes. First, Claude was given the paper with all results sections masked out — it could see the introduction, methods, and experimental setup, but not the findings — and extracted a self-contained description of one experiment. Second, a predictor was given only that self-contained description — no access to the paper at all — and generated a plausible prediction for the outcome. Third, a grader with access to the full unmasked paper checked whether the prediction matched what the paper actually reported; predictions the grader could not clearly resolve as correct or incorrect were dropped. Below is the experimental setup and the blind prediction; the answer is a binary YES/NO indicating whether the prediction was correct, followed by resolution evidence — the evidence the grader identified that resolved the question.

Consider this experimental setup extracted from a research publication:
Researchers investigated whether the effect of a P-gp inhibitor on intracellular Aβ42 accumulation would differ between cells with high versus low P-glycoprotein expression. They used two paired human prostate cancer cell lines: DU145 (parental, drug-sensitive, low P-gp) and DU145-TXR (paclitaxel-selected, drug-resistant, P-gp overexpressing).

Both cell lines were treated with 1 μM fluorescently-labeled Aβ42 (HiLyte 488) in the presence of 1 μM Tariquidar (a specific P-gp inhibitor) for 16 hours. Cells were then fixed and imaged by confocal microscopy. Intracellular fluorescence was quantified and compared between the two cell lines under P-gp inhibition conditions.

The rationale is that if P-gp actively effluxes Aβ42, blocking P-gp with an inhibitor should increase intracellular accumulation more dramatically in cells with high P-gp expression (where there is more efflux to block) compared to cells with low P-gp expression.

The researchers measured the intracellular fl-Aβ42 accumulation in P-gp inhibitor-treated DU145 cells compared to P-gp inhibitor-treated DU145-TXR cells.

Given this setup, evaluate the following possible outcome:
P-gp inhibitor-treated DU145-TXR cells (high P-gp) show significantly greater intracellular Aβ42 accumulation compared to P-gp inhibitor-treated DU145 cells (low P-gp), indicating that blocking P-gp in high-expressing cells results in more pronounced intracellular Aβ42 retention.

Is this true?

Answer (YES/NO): YES